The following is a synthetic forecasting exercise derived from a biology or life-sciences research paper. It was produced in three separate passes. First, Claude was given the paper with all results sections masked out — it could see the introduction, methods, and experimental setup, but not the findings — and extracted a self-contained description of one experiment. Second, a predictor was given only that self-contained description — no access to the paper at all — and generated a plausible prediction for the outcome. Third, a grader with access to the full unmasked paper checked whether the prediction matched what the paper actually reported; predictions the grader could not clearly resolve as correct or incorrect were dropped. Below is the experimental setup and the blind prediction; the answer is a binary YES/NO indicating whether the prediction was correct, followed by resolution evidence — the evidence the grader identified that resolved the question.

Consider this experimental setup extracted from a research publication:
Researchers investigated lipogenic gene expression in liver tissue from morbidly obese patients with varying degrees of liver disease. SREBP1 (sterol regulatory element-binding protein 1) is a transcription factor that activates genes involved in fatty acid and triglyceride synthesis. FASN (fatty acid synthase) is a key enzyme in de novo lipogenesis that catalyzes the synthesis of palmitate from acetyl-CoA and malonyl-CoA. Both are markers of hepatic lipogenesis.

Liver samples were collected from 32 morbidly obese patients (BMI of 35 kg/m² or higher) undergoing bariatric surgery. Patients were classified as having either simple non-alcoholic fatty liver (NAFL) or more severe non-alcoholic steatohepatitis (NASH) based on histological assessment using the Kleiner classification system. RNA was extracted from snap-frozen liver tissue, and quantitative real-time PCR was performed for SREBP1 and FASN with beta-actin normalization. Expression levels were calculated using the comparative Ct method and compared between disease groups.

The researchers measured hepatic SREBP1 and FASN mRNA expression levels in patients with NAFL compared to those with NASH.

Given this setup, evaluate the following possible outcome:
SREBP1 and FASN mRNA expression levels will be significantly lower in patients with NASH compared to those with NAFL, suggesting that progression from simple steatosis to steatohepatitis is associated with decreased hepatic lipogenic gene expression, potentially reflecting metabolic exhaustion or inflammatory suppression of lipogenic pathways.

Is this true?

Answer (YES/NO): YES